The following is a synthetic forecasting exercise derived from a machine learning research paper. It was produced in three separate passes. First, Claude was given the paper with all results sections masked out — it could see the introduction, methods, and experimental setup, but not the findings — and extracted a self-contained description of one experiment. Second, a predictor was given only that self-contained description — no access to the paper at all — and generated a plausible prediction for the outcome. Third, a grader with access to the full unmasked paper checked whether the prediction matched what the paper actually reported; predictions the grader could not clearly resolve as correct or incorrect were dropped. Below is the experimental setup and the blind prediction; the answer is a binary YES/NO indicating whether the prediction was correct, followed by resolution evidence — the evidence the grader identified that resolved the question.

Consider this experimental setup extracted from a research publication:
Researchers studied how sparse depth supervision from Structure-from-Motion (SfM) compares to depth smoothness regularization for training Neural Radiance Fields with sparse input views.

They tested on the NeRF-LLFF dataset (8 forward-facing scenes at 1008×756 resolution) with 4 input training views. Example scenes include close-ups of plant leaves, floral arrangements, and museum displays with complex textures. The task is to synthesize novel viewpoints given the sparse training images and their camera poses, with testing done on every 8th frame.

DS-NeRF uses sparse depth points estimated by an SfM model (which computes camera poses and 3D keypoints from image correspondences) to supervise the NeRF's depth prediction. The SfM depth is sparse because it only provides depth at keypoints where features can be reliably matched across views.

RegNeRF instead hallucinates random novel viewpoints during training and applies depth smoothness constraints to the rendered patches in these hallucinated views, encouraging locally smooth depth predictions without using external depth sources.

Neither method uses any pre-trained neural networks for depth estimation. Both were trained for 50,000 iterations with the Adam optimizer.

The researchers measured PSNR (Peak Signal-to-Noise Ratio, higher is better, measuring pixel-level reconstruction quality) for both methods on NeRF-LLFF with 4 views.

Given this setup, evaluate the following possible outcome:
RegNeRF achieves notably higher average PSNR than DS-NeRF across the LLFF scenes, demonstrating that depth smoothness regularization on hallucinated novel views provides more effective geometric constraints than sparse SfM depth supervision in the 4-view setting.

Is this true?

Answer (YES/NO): NO